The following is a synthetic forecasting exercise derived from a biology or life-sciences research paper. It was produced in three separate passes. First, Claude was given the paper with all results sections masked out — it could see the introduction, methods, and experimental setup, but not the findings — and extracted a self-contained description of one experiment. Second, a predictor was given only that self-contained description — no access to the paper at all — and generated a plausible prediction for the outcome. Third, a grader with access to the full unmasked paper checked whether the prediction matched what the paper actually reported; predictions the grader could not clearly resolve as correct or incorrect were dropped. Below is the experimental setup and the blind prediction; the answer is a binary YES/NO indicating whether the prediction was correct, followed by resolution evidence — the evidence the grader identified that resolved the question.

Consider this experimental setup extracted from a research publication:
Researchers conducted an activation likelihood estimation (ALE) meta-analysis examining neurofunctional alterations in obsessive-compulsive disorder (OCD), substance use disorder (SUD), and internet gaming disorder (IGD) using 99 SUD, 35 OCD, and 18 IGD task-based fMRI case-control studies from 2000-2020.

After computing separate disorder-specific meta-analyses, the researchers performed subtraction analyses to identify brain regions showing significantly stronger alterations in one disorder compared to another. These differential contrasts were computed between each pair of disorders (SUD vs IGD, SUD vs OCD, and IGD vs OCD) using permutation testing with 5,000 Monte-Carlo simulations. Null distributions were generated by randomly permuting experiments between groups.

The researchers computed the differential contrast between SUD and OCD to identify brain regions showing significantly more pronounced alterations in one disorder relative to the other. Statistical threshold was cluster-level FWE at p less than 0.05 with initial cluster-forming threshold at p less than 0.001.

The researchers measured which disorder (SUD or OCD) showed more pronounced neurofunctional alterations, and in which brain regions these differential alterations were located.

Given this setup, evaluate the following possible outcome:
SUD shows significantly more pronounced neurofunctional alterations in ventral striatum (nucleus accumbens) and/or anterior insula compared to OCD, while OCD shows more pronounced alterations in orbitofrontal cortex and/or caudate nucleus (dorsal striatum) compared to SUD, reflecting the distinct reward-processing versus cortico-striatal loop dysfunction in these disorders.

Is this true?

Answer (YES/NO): NO